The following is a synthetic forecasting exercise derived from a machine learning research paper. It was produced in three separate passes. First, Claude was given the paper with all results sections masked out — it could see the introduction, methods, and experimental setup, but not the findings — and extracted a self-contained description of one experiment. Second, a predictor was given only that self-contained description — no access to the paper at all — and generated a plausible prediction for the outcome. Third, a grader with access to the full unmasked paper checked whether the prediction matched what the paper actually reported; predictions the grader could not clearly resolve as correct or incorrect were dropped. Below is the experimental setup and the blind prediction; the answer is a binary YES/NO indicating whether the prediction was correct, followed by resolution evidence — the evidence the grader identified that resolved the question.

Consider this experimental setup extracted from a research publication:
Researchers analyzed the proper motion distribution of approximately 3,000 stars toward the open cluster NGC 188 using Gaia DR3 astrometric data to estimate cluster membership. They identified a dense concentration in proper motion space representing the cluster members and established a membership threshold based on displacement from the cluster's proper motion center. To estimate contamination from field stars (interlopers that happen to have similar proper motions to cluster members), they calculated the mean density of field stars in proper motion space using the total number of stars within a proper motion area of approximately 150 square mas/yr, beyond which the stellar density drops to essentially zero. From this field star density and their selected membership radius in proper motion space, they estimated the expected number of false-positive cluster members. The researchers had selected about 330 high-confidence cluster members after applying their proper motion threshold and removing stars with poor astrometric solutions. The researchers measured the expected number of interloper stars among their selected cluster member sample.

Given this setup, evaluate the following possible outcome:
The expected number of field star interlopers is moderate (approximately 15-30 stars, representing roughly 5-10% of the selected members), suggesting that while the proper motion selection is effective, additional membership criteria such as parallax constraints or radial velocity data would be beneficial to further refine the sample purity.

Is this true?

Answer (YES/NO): YES